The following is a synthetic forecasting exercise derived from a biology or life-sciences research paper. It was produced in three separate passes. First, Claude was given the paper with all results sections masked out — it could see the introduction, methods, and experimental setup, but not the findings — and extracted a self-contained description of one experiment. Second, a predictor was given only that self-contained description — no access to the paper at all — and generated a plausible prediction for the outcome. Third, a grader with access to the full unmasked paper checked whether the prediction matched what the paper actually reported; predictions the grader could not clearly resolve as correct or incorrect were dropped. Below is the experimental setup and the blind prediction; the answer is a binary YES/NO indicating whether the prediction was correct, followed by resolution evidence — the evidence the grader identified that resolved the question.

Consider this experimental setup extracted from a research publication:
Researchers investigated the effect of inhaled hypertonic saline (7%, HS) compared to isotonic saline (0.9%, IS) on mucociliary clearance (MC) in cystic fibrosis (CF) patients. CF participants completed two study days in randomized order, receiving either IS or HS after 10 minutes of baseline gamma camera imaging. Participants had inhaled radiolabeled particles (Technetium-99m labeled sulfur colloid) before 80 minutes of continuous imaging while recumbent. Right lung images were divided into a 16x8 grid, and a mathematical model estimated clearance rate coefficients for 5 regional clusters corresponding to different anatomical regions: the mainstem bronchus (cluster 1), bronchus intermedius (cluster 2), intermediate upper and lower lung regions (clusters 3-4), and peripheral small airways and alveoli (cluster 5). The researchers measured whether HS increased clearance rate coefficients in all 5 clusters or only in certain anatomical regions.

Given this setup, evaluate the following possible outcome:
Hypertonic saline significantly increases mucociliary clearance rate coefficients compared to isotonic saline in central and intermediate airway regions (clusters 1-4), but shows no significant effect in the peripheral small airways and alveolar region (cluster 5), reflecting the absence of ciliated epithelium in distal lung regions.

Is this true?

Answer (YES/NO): NO